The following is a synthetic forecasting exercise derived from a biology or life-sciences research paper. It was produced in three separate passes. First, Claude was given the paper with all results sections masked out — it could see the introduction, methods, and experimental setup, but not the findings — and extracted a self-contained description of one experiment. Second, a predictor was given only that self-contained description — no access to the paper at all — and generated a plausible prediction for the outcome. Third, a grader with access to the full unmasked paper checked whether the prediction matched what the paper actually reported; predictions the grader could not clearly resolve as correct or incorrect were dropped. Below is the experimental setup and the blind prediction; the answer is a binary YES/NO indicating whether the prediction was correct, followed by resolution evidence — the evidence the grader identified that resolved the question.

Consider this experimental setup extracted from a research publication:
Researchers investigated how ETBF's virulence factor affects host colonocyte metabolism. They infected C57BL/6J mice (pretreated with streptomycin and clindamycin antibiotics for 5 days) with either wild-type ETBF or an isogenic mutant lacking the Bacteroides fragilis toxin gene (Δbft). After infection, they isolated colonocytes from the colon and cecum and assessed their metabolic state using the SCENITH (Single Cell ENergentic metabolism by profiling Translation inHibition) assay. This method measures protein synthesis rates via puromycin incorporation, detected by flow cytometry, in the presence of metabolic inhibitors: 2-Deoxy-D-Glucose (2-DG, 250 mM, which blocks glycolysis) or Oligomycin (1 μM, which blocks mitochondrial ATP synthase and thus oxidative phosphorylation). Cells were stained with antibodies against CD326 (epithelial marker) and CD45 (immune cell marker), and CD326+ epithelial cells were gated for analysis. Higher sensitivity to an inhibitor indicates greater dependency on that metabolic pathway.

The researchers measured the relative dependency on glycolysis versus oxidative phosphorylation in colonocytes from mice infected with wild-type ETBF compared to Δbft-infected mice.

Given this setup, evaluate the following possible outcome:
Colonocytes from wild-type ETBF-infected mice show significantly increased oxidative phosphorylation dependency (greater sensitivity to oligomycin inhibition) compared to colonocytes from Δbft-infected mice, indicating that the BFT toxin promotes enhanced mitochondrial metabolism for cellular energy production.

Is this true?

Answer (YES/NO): NO